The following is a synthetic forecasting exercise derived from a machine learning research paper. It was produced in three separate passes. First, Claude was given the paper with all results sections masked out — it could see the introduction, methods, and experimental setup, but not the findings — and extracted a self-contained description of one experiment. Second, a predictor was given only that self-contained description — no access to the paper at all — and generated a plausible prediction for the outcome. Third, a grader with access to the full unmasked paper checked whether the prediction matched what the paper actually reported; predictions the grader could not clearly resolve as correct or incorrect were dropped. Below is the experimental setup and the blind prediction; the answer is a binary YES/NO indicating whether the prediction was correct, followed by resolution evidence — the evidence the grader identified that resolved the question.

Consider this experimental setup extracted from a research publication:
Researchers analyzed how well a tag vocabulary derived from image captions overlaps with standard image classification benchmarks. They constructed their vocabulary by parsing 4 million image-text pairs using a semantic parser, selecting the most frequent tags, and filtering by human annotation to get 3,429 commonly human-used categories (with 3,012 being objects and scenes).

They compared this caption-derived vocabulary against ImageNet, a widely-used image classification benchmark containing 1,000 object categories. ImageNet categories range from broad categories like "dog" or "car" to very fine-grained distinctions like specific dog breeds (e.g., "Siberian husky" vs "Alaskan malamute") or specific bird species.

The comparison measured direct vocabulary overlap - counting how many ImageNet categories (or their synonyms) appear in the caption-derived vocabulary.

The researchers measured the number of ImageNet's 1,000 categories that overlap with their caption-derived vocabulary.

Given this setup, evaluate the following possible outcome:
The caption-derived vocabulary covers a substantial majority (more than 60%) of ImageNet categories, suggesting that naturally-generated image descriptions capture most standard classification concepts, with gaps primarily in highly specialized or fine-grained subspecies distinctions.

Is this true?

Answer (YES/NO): NO